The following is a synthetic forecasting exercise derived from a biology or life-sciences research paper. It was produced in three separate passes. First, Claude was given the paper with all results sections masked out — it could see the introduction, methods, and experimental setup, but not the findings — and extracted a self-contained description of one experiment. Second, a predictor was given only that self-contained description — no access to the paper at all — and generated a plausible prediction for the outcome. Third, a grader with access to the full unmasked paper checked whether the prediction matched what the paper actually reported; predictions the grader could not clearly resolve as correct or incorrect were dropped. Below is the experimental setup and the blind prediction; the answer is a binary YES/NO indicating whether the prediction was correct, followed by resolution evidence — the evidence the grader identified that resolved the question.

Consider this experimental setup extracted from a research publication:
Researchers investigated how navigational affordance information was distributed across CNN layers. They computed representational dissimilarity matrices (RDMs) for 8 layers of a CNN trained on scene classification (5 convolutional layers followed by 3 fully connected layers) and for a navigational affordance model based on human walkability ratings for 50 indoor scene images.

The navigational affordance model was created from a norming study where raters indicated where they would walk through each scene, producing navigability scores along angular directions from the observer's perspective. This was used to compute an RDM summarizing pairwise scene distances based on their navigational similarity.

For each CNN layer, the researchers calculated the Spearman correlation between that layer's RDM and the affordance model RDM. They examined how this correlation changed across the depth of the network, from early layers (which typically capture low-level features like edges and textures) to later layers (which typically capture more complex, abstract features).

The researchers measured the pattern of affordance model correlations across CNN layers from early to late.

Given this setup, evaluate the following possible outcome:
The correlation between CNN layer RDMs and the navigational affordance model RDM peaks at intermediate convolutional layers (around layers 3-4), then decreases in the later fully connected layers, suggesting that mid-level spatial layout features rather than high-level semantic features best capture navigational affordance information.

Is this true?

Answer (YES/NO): NO